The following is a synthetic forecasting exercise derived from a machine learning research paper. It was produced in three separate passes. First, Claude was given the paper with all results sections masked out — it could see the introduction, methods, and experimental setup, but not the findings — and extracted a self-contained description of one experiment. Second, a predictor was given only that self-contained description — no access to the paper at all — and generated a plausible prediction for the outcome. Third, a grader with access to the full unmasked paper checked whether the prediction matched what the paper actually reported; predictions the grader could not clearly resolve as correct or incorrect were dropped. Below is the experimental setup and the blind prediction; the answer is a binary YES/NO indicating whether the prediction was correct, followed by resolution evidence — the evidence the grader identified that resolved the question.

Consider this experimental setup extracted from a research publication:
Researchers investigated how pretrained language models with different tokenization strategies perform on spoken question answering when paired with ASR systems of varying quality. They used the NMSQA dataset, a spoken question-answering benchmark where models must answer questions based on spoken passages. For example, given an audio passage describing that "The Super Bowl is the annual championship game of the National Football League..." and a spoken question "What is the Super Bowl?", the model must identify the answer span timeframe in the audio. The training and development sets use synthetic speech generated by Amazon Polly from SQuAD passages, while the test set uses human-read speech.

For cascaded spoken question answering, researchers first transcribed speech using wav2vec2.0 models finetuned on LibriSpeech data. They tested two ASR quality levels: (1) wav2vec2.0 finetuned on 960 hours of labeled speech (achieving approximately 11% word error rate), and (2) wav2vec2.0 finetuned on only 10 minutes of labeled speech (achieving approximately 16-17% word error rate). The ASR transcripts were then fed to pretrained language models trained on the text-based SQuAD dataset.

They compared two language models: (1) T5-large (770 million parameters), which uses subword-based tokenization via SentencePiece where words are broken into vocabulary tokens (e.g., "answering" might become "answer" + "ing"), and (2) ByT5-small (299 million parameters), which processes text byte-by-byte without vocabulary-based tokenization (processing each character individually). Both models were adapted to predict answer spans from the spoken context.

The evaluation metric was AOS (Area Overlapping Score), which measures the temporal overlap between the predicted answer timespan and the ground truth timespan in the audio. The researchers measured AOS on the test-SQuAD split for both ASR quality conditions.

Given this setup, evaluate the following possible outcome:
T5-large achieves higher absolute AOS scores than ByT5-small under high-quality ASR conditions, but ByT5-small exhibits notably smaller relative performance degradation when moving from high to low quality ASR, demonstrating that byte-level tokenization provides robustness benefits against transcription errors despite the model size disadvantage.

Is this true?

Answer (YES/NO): NO